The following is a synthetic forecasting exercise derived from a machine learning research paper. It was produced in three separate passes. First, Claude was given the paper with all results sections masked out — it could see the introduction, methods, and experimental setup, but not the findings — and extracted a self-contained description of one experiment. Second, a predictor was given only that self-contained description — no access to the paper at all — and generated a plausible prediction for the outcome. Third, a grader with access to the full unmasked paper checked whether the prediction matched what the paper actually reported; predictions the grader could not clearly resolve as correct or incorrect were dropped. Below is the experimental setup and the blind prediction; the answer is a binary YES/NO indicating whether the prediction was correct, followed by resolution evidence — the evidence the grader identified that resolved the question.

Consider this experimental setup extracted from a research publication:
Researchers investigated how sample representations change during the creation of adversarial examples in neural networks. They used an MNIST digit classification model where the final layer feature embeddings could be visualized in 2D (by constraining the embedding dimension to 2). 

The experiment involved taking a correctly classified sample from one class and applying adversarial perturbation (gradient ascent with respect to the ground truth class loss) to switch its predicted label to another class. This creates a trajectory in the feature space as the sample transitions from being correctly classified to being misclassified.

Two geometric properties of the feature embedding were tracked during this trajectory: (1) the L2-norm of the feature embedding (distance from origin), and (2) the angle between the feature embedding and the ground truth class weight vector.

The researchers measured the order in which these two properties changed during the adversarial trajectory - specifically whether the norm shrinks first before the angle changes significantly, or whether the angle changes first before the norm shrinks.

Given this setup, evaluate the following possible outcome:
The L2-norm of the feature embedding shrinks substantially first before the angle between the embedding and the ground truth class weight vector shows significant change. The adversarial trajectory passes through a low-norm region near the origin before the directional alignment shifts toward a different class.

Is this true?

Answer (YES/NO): YES